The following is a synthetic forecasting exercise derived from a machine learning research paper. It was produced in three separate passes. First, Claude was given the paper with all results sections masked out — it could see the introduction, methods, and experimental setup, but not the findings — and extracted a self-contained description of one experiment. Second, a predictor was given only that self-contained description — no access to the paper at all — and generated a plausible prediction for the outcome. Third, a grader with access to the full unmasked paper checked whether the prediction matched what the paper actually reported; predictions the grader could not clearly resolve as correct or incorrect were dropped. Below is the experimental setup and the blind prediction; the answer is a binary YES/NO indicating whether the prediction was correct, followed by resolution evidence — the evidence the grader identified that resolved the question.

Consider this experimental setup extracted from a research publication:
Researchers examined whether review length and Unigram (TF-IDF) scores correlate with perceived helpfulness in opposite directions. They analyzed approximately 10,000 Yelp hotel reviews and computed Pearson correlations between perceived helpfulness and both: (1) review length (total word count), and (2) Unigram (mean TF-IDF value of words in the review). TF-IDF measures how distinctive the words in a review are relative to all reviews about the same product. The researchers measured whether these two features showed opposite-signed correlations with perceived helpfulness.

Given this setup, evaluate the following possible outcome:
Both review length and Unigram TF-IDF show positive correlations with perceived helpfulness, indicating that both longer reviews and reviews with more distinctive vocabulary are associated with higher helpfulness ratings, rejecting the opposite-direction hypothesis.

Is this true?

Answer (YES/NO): NO